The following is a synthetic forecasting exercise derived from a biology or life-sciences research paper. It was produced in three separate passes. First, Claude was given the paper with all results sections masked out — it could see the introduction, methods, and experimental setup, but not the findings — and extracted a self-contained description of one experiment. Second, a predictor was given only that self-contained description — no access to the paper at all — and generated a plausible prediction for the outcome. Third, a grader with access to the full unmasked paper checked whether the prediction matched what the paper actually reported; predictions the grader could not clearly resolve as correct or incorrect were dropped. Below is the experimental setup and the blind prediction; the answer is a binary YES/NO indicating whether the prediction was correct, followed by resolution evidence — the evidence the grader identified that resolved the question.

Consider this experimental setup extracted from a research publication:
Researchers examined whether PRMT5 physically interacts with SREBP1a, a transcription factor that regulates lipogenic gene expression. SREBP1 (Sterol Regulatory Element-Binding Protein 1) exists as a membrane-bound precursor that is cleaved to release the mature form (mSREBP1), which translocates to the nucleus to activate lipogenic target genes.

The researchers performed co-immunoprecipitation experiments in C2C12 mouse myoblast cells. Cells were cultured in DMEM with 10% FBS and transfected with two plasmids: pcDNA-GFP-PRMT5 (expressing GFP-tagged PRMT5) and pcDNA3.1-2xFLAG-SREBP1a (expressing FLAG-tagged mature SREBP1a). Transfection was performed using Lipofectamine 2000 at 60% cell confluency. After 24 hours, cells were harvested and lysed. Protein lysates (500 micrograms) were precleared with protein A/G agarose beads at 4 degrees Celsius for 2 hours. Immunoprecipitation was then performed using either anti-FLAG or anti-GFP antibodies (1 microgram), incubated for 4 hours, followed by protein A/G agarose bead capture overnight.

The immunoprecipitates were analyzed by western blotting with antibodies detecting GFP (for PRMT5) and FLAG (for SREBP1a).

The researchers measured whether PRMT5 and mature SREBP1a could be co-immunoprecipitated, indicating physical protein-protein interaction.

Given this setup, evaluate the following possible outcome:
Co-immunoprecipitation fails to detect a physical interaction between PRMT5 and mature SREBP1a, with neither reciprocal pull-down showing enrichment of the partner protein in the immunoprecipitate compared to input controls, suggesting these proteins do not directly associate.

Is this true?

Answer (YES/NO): NO